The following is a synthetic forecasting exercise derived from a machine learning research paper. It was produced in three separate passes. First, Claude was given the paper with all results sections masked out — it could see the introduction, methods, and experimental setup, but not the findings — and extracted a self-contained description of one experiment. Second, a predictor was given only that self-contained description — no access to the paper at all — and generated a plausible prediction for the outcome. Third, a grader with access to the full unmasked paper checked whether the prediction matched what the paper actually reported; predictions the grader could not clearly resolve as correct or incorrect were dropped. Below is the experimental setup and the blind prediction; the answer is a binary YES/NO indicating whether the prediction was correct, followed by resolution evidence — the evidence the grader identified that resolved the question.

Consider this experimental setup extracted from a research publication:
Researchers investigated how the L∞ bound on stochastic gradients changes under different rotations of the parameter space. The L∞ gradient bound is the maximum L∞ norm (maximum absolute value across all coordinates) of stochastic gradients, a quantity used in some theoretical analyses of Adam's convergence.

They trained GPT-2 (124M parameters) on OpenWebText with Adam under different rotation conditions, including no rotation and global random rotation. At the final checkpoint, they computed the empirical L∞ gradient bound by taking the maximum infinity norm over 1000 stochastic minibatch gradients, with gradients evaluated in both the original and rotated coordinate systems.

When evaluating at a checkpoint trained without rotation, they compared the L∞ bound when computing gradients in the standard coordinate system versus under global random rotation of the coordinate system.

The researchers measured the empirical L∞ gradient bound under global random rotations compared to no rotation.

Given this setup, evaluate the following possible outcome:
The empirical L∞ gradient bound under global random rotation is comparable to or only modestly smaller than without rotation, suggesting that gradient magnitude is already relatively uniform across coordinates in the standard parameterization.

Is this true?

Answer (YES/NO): NO